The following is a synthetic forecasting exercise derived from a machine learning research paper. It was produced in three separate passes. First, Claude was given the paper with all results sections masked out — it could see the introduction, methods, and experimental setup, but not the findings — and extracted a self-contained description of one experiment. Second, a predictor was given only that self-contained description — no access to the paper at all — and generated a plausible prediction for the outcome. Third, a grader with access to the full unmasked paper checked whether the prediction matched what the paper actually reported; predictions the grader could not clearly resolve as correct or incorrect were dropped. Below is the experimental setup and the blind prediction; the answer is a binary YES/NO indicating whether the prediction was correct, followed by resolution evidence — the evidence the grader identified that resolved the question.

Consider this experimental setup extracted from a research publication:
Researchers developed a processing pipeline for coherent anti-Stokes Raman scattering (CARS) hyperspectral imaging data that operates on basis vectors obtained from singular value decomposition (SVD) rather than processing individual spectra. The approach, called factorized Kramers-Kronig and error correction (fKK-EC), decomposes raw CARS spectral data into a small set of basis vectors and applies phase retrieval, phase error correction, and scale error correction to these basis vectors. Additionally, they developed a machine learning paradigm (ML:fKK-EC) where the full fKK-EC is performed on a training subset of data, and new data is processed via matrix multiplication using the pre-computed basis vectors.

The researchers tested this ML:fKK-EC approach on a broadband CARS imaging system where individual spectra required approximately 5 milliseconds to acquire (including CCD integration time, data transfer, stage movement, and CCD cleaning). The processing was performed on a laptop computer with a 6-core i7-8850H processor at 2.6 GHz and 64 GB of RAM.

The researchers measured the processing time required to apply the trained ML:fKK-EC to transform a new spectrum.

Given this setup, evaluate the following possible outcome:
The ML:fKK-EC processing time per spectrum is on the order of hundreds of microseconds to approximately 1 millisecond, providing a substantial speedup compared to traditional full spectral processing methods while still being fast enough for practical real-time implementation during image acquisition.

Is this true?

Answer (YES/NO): NO